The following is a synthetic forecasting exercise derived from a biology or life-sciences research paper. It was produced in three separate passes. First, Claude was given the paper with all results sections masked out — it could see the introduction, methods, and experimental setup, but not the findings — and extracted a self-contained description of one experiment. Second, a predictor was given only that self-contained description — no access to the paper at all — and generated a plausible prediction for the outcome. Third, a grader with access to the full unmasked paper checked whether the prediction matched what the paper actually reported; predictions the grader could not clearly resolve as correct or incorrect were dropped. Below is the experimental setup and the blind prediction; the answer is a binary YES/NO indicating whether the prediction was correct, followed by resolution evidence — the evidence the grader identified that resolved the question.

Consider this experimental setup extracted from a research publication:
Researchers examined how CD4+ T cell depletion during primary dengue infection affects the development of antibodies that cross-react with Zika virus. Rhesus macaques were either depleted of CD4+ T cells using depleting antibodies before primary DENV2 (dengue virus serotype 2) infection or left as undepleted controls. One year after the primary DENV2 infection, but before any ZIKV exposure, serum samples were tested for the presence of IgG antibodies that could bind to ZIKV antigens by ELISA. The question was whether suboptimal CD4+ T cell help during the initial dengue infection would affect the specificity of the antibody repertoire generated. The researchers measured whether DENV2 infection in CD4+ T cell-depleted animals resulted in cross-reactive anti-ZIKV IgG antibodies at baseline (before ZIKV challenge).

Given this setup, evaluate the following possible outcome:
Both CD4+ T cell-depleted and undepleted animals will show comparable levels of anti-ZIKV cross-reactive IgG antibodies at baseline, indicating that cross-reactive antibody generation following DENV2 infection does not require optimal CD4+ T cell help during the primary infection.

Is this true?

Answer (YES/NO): NO